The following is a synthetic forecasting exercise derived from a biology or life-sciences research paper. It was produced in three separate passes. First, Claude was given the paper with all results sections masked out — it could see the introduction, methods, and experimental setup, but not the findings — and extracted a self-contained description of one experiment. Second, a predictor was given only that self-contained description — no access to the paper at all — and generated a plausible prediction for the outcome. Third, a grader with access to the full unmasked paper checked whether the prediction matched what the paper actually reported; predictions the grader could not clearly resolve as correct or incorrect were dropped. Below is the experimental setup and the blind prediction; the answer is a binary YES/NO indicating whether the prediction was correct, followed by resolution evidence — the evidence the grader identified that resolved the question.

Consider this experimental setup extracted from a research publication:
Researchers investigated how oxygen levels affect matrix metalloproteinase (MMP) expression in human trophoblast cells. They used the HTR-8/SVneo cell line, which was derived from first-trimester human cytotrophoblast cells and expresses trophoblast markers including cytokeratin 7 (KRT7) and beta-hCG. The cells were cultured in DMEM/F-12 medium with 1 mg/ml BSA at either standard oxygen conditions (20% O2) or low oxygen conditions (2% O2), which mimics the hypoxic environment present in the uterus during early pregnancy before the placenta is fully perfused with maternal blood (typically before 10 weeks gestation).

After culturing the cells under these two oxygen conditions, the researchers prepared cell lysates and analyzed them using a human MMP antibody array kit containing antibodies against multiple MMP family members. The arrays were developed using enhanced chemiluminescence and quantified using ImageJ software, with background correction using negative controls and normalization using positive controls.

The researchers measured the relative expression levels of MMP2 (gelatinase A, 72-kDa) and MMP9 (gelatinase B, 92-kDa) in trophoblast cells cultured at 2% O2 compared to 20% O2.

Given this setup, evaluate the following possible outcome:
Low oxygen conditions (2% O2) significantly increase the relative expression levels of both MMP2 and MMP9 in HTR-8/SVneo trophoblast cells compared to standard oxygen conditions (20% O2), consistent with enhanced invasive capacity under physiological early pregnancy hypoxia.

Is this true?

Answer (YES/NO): NO